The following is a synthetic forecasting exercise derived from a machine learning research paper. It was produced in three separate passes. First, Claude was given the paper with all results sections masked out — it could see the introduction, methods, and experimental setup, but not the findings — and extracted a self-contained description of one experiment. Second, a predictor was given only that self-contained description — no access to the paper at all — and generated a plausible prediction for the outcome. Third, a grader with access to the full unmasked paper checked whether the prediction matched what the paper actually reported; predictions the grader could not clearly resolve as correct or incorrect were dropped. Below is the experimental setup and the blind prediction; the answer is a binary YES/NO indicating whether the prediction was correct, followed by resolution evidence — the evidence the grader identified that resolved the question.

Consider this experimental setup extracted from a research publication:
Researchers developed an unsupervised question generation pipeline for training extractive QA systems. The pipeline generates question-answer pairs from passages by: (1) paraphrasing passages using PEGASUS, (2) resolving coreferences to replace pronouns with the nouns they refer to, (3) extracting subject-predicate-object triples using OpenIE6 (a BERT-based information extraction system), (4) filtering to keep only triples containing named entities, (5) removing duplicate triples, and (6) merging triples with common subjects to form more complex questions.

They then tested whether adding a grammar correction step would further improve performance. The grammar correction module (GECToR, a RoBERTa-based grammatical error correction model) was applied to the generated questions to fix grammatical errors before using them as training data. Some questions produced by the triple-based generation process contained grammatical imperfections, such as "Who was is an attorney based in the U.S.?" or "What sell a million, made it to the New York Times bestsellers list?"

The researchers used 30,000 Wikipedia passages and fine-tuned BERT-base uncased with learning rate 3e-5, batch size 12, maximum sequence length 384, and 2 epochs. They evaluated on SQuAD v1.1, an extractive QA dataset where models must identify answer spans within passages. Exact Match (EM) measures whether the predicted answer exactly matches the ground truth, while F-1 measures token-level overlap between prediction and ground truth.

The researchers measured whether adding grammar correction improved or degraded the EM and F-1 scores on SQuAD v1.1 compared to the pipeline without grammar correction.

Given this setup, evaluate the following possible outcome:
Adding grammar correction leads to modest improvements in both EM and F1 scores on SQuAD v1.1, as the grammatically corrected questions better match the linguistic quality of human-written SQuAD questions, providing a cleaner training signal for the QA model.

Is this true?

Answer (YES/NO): NO